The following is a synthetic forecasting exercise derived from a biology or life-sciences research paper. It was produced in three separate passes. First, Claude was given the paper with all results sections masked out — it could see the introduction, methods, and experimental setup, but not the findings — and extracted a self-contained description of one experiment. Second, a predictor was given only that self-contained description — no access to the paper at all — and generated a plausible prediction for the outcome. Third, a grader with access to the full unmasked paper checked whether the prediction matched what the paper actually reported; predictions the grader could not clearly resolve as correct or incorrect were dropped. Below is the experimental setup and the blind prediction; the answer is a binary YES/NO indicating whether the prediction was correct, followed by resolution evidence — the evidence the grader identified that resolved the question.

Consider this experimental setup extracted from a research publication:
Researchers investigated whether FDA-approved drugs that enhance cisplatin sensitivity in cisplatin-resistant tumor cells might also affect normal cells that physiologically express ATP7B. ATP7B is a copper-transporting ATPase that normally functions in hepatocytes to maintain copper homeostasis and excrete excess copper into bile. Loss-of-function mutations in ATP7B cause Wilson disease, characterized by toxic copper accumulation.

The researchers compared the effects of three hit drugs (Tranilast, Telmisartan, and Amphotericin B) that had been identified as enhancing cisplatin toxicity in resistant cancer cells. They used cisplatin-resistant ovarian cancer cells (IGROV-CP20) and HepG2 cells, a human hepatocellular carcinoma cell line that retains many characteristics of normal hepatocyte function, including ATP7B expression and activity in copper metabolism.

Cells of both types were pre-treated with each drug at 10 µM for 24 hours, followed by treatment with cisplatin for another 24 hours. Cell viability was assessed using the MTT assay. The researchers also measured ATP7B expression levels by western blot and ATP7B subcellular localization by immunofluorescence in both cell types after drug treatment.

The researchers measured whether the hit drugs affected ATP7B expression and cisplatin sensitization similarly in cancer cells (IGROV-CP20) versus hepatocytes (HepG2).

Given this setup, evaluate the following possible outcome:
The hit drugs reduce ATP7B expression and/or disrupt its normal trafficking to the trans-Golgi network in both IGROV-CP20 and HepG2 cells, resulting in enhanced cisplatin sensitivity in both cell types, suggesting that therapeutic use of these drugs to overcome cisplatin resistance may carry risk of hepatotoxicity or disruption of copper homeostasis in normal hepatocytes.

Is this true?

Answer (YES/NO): NO